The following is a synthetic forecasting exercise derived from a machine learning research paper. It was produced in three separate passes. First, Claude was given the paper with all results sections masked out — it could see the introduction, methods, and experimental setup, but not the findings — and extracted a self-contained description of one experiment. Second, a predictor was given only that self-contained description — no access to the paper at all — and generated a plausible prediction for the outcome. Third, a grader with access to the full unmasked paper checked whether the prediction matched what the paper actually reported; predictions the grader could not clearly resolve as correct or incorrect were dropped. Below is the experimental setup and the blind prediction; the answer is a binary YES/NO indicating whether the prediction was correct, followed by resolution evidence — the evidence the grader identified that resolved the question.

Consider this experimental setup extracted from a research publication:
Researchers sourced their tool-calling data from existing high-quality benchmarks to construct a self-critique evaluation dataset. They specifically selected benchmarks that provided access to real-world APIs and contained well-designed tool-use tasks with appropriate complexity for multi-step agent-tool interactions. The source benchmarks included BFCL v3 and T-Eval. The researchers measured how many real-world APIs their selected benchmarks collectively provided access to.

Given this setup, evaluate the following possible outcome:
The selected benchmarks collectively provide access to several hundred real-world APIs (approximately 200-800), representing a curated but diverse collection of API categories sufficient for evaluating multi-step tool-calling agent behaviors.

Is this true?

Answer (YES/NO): YES